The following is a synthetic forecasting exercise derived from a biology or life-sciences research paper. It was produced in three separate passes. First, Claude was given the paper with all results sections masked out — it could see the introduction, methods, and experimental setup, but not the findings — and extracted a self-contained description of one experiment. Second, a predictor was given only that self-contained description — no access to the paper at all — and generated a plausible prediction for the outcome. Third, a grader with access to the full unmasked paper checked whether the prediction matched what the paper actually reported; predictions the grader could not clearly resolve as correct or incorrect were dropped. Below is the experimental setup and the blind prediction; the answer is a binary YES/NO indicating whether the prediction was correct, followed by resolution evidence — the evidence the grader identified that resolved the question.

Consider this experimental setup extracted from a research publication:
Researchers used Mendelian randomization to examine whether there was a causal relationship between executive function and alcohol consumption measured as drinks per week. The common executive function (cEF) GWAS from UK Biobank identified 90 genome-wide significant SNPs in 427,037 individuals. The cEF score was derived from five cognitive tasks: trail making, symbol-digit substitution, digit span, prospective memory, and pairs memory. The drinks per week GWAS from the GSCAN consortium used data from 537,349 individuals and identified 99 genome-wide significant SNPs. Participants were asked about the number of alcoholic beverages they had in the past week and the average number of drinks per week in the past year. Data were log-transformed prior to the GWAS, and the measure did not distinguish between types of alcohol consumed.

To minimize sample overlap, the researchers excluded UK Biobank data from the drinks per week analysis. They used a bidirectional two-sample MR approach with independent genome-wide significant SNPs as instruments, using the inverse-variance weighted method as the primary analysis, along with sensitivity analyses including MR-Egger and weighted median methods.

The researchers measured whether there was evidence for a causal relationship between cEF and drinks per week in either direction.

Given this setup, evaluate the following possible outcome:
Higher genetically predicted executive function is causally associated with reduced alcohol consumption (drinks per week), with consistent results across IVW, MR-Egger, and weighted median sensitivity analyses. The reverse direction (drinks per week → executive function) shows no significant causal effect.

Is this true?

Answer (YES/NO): NO